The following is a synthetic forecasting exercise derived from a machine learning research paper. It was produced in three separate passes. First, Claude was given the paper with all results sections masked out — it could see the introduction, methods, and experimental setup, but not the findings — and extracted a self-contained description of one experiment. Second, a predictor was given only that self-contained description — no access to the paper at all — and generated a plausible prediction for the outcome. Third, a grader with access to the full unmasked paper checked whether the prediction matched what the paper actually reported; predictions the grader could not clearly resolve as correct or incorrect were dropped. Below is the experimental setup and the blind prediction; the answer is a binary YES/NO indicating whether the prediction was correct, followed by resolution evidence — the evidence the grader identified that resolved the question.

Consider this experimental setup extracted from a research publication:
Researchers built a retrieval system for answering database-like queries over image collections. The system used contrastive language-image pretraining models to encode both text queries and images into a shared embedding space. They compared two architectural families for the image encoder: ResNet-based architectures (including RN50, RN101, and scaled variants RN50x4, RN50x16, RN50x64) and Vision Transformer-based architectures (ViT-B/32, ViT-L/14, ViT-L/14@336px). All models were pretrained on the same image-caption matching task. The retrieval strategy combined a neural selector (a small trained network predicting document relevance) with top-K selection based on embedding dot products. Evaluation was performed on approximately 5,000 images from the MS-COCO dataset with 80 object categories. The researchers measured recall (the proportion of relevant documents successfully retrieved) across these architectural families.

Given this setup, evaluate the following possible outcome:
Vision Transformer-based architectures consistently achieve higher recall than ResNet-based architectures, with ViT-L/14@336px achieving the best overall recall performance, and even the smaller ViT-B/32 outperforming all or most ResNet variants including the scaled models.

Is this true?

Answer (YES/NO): YES